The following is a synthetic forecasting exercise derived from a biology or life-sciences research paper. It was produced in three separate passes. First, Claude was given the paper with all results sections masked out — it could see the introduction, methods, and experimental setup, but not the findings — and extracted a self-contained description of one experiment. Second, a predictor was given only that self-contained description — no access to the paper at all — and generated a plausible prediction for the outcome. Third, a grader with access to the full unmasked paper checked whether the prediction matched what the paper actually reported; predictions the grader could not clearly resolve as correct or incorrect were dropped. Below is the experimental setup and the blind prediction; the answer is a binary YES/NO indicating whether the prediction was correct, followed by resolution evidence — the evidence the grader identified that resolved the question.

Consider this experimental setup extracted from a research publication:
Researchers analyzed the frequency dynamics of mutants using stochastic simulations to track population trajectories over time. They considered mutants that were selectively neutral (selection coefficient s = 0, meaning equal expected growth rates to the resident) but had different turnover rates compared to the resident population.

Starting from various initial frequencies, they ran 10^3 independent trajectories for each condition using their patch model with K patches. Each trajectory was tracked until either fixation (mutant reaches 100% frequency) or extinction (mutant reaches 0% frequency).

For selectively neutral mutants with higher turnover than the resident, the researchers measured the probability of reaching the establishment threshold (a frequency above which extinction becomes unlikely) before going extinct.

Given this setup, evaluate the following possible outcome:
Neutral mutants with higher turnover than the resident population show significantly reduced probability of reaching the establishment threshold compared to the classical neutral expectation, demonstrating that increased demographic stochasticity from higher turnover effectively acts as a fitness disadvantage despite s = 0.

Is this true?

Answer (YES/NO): YES